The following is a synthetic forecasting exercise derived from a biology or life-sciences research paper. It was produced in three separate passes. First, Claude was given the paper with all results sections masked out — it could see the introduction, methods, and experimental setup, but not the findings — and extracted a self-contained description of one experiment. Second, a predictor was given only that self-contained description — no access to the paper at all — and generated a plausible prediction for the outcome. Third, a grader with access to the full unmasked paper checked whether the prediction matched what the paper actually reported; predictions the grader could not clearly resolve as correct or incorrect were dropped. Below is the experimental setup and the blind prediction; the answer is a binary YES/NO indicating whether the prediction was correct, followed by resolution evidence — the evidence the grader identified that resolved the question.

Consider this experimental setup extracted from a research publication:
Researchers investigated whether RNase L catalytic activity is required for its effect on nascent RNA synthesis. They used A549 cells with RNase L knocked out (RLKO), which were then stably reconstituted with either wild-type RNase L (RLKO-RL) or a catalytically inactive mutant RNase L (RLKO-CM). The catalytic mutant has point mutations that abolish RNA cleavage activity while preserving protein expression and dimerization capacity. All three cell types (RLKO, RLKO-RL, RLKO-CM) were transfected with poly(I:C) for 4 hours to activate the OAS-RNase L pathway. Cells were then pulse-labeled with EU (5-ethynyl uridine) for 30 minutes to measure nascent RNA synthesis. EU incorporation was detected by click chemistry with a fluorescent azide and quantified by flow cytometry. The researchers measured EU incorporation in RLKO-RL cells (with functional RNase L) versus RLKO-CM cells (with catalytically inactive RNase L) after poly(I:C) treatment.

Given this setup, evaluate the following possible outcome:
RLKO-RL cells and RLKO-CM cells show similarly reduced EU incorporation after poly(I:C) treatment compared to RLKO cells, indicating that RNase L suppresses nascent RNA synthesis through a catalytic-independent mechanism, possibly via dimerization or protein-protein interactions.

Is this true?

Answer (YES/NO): NO